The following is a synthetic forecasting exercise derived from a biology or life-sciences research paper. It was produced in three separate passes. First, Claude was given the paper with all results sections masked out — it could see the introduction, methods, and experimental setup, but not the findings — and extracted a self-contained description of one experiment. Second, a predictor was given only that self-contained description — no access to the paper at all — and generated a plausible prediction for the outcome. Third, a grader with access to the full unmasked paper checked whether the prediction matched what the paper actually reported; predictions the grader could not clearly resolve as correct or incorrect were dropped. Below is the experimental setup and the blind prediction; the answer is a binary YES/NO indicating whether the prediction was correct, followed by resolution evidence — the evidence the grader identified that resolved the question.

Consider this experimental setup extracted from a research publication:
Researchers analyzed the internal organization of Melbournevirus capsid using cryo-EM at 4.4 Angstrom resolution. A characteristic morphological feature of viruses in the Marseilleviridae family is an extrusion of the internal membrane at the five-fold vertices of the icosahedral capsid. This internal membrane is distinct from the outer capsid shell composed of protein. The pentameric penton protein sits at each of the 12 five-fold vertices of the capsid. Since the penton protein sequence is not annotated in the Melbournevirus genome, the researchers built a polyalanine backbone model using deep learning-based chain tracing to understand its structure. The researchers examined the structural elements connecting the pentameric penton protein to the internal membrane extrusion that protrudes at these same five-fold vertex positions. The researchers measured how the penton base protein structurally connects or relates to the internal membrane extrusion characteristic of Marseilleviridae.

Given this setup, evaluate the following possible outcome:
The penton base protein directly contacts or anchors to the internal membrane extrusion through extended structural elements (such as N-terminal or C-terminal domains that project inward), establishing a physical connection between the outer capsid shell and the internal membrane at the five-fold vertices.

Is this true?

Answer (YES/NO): NO